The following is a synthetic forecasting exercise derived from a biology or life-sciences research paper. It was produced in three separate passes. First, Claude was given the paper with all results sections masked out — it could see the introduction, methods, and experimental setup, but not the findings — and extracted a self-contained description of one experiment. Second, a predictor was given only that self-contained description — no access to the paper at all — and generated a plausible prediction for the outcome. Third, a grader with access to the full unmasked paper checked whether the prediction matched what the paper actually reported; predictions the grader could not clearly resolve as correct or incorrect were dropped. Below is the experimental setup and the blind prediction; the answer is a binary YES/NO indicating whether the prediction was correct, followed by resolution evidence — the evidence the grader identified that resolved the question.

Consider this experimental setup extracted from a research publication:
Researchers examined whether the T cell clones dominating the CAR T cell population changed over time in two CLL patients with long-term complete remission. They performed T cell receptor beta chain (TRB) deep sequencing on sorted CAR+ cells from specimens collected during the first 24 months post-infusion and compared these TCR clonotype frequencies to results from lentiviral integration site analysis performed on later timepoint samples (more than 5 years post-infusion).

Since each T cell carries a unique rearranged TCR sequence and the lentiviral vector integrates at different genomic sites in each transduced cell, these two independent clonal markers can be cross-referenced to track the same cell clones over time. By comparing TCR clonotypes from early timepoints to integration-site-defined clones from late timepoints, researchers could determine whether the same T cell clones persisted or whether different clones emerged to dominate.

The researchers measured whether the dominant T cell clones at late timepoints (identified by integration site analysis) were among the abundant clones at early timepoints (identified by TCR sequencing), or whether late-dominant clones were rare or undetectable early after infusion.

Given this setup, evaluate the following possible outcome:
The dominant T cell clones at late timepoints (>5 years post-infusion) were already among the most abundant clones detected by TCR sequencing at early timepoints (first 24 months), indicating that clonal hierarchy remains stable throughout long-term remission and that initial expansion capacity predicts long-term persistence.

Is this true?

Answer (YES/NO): NO